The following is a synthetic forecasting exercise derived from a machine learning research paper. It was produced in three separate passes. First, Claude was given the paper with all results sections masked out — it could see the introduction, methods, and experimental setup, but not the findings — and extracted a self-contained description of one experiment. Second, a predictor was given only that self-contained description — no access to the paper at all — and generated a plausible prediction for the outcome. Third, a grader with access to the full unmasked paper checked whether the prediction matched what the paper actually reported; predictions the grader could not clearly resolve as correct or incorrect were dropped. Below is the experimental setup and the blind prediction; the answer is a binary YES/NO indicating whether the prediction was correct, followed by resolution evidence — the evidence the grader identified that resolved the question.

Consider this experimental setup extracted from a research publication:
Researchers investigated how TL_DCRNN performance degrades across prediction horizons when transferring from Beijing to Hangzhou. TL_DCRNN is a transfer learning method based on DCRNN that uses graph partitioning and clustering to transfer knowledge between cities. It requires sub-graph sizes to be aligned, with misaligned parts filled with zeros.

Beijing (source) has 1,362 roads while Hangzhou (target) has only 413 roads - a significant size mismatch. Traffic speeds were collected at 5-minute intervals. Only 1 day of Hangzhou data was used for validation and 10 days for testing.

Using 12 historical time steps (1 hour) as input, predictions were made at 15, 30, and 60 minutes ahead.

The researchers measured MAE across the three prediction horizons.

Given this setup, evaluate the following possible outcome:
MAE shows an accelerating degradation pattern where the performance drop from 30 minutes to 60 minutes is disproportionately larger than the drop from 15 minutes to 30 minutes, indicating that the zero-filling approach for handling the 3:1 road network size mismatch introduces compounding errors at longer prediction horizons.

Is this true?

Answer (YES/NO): YES